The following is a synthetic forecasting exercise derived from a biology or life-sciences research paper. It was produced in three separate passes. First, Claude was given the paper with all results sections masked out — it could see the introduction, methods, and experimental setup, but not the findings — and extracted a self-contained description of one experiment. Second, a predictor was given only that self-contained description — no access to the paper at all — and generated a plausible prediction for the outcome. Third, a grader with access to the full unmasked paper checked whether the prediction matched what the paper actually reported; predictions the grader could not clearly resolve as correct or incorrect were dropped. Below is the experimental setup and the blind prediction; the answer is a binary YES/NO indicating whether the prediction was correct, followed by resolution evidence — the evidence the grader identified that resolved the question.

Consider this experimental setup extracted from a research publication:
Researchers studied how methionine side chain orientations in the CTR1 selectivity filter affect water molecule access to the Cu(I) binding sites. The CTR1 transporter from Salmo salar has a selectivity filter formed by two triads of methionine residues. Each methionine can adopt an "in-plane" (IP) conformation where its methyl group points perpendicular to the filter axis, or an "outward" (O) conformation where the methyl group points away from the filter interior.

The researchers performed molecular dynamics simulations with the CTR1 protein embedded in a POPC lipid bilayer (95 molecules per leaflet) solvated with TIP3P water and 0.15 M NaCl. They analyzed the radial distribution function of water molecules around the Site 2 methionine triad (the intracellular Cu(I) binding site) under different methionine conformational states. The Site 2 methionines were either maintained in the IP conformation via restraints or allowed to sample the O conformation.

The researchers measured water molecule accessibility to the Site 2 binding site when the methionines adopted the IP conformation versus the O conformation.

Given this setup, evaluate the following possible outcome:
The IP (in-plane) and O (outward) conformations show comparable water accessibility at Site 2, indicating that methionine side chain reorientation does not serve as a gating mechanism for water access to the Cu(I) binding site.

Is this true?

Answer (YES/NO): NO